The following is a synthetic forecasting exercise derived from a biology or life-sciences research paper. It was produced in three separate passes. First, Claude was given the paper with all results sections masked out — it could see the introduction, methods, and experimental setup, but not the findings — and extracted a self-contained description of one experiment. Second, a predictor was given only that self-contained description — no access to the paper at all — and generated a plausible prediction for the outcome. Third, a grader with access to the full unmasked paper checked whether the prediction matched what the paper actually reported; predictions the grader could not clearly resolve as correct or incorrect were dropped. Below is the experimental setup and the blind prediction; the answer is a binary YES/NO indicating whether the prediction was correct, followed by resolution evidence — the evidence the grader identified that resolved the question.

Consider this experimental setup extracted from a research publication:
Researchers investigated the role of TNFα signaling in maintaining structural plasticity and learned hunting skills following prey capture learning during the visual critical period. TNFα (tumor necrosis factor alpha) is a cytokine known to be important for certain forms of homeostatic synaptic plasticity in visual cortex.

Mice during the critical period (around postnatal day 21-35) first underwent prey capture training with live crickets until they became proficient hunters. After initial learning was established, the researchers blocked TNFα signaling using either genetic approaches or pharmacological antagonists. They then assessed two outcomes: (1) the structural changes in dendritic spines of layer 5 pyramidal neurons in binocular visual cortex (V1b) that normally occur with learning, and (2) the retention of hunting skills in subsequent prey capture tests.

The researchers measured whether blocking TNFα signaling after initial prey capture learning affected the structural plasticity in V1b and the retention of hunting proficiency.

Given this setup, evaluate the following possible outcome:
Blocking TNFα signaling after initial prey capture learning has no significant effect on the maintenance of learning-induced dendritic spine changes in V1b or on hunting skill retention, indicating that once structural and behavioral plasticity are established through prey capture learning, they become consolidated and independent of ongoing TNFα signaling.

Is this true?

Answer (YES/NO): NO